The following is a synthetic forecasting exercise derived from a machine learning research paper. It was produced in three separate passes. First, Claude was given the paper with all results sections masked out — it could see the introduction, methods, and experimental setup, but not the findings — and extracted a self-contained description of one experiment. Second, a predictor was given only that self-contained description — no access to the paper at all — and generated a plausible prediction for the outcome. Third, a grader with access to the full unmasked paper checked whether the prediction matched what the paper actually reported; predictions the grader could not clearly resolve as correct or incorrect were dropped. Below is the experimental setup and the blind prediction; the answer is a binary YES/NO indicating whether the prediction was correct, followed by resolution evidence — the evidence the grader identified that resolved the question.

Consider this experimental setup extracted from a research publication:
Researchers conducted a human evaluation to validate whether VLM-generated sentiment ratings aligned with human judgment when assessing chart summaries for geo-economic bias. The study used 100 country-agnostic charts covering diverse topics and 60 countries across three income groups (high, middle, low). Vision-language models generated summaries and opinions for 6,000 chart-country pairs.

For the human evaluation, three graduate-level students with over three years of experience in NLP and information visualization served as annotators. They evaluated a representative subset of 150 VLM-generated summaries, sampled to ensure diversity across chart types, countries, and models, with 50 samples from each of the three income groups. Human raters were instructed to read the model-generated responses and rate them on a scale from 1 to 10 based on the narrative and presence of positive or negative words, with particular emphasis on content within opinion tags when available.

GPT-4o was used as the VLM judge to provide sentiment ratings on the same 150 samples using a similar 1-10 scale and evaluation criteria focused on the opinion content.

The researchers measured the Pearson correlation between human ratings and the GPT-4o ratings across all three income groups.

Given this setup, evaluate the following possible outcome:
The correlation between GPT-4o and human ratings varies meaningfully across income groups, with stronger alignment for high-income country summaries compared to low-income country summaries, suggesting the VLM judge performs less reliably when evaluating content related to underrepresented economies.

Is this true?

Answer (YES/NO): NO